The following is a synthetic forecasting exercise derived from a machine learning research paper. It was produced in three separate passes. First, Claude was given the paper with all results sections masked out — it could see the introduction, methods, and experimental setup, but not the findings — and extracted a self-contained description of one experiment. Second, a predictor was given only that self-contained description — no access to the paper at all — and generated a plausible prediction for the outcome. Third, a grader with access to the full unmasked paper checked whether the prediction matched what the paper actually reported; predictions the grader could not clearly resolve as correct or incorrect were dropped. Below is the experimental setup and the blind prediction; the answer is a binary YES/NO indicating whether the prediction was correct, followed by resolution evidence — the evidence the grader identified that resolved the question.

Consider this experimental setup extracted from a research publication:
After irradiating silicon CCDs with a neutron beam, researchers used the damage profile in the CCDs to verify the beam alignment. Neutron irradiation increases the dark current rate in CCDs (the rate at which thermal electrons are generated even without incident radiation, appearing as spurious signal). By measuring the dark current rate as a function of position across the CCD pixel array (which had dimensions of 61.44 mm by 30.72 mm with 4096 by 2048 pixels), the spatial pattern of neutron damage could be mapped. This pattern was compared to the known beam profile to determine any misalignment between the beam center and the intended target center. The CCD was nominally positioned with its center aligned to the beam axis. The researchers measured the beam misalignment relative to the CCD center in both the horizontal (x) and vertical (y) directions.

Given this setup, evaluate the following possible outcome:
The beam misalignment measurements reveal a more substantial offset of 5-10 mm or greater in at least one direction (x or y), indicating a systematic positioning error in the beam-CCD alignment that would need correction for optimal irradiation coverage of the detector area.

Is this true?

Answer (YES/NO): NO